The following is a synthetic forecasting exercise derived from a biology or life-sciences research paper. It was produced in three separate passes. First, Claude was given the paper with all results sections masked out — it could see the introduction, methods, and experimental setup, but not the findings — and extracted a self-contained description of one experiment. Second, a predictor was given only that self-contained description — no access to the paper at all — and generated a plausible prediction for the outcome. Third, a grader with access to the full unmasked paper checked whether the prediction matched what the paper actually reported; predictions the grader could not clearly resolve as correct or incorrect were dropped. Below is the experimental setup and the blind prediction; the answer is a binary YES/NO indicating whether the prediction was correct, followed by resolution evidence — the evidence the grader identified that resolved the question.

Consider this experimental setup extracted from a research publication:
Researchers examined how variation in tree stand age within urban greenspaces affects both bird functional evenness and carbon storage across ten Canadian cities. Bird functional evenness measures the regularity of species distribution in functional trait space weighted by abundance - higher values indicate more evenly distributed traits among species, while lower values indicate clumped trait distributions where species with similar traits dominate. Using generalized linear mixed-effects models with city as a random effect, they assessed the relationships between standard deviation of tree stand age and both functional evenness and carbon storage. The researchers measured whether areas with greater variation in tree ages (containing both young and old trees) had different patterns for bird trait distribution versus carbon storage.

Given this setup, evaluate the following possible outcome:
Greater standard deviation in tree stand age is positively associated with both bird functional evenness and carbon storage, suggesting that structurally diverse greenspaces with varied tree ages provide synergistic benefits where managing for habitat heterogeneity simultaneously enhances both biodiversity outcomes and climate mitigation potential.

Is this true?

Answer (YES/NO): NO